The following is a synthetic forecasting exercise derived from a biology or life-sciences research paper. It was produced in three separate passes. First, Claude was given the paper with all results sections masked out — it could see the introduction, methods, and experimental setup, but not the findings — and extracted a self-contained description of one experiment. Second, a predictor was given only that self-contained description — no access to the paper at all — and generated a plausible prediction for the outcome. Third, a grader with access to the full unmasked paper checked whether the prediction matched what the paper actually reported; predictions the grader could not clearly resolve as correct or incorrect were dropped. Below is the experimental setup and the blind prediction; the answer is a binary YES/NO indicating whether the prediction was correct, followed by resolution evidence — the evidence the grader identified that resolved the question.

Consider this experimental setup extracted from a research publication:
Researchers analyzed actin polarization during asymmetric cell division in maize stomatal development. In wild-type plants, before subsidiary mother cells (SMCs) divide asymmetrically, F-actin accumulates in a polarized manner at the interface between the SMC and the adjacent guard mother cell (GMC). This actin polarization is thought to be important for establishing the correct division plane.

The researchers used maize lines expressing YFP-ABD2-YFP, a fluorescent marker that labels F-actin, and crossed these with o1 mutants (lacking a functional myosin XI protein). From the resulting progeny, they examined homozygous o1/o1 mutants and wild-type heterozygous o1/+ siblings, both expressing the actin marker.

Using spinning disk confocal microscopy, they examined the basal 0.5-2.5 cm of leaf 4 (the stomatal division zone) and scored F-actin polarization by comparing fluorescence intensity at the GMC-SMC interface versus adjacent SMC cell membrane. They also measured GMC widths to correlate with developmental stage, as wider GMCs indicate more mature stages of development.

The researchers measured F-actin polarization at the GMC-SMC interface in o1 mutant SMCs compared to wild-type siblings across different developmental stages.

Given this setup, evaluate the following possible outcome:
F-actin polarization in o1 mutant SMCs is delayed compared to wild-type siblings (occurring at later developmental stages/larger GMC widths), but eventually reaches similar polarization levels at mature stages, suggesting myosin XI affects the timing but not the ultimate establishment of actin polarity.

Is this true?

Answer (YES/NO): NO